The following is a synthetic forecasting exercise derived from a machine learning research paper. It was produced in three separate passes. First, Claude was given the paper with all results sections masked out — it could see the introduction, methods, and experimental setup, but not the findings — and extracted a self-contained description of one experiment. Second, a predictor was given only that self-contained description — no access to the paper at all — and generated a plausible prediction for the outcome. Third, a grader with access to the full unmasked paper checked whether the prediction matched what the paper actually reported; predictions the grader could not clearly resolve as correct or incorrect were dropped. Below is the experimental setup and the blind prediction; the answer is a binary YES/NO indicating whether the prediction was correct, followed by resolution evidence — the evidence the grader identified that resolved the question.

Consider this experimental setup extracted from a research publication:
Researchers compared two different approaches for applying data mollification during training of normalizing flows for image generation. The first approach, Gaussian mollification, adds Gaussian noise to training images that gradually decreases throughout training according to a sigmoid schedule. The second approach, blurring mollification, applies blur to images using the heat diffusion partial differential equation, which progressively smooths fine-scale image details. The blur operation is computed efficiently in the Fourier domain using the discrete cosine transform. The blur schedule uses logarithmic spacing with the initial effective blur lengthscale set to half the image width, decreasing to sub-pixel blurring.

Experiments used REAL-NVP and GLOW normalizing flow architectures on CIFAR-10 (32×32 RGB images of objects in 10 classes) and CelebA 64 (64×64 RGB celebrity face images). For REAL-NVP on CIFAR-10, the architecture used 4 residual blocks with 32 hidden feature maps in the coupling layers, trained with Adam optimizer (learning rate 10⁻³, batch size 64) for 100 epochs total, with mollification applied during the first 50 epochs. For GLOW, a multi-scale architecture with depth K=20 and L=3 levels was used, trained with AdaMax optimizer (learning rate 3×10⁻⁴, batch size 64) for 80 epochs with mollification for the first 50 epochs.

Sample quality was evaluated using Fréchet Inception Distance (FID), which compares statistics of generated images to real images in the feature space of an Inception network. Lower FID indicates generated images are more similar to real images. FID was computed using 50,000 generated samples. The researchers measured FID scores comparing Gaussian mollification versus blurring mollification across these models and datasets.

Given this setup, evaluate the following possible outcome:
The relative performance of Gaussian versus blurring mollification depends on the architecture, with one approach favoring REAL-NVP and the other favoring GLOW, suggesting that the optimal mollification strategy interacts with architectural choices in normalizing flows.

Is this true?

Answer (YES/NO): NO